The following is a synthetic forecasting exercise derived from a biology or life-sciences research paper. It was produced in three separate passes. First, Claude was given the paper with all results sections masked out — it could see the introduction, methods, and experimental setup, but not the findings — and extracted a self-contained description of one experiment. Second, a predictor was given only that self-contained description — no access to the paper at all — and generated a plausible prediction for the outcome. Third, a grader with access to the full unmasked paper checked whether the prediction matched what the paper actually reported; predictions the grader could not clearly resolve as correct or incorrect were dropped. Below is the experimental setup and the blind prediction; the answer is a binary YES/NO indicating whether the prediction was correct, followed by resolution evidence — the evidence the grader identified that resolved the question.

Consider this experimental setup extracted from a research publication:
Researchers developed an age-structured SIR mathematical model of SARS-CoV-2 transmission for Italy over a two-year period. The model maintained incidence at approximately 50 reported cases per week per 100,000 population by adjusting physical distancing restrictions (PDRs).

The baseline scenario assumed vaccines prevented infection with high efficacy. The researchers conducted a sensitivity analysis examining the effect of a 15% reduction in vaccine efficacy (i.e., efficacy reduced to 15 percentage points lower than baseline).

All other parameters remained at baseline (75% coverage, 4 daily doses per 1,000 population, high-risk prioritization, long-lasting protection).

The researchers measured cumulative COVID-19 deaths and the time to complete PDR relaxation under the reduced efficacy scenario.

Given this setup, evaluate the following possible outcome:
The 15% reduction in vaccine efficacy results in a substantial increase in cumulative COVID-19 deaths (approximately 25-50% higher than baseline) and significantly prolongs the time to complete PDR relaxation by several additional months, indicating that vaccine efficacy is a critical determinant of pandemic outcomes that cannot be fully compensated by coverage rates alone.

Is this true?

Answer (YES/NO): NO